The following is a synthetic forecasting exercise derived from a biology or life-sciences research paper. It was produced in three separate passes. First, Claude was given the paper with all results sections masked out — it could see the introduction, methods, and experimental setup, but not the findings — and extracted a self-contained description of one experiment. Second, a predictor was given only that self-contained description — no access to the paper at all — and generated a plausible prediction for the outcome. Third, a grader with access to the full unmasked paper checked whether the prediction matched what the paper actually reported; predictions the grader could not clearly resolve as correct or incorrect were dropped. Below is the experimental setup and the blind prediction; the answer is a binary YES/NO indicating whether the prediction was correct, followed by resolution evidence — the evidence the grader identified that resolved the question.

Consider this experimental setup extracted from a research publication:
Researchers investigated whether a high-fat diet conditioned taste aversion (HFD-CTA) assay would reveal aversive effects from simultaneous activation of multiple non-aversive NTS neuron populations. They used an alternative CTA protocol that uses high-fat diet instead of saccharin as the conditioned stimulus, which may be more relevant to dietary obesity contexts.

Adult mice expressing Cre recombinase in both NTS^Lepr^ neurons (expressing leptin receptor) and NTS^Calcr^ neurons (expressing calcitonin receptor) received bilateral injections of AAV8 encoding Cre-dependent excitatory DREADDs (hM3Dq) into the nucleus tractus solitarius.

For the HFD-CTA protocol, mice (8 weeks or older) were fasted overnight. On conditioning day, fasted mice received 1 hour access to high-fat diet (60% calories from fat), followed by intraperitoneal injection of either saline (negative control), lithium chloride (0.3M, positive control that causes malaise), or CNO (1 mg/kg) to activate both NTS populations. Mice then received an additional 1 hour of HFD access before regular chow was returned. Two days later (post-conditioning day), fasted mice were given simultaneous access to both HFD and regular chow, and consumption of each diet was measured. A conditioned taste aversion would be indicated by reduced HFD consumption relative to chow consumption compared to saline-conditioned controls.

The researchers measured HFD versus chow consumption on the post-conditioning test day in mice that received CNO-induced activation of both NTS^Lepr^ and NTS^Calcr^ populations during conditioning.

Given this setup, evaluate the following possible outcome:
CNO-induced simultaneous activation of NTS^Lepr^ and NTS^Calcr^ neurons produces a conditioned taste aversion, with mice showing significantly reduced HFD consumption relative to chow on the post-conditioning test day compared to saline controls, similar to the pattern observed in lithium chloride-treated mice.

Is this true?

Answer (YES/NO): NO